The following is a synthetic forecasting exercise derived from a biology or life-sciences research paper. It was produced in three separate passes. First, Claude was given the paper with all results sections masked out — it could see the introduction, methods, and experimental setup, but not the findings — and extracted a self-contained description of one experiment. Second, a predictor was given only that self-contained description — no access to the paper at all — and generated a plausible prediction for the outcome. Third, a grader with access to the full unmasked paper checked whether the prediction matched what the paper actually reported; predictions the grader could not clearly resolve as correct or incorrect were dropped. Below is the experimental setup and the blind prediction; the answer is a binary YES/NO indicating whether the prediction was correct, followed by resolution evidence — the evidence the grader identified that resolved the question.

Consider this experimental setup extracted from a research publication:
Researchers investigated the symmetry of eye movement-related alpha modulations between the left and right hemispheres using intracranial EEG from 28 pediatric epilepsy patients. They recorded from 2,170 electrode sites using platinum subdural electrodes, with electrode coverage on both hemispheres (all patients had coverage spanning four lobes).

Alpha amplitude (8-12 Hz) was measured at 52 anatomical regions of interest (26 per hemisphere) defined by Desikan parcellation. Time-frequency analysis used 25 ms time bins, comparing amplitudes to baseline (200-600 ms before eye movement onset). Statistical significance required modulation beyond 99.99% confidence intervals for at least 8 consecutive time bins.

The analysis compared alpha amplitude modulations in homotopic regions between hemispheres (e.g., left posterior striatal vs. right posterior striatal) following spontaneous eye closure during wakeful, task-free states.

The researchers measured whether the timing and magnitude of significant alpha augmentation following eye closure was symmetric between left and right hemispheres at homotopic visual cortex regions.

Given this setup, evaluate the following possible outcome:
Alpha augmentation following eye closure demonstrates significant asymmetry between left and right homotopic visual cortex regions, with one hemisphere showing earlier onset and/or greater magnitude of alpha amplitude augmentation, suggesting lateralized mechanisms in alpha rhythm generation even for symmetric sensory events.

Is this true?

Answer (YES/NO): NO